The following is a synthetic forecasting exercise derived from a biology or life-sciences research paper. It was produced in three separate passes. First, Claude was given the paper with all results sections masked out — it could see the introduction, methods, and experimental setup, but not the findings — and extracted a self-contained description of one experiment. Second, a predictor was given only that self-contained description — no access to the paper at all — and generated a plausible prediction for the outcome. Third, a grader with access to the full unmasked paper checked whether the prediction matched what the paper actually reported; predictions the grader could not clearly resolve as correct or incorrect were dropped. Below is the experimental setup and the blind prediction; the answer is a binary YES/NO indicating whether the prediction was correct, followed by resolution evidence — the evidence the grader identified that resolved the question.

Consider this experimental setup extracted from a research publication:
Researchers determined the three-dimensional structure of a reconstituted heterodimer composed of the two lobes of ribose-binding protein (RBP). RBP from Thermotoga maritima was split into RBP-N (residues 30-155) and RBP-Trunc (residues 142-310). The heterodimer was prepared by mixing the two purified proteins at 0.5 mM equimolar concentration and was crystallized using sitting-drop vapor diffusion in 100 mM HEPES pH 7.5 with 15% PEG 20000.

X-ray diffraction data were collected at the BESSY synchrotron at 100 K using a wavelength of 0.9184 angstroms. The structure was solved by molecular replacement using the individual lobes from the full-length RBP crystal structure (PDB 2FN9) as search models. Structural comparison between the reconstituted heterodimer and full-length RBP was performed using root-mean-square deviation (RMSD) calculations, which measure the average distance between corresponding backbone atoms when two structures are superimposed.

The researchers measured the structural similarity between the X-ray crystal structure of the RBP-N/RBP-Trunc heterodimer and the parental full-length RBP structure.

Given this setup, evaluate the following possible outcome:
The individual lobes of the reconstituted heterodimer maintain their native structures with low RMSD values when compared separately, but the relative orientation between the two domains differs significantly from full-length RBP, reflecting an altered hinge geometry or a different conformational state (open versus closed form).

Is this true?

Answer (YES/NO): NO